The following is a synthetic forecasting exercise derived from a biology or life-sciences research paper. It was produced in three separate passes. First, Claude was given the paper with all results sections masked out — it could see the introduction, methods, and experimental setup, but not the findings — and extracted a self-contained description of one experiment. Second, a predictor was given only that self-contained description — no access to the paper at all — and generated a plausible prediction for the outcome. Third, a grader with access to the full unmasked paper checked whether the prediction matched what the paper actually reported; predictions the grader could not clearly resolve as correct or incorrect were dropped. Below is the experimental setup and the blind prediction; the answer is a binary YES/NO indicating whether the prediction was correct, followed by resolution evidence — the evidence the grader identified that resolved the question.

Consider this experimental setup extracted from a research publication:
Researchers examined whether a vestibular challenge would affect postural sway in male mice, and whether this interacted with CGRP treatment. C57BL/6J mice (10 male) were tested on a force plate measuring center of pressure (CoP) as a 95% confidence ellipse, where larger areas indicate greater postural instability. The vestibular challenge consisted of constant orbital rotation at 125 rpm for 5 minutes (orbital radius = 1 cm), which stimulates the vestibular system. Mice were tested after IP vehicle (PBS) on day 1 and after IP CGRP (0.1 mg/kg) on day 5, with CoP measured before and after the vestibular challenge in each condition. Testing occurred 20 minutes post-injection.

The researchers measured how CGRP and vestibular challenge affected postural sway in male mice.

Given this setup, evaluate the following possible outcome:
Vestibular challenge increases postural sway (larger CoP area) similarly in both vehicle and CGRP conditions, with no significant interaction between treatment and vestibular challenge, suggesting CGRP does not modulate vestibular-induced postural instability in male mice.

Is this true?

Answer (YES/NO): NO